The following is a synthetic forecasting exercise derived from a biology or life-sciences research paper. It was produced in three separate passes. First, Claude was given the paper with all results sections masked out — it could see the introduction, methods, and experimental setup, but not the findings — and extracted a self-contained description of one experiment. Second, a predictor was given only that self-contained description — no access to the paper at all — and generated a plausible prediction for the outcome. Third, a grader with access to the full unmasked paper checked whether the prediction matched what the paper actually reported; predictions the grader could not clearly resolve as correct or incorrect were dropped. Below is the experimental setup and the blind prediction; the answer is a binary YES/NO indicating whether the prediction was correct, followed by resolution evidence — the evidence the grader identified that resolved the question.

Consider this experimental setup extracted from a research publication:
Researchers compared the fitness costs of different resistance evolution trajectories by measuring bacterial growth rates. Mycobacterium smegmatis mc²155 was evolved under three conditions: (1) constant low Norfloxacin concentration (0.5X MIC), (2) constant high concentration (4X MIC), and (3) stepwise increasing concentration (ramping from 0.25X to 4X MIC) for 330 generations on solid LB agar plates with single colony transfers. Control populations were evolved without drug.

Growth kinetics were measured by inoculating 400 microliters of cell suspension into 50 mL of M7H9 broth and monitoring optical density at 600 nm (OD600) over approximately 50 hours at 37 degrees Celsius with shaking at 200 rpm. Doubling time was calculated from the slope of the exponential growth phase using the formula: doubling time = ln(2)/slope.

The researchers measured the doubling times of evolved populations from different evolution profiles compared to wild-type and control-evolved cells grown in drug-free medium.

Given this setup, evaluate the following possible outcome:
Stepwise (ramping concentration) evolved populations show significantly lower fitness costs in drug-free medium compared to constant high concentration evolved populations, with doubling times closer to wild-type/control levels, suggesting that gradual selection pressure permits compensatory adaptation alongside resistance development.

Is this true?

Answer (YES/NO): NO